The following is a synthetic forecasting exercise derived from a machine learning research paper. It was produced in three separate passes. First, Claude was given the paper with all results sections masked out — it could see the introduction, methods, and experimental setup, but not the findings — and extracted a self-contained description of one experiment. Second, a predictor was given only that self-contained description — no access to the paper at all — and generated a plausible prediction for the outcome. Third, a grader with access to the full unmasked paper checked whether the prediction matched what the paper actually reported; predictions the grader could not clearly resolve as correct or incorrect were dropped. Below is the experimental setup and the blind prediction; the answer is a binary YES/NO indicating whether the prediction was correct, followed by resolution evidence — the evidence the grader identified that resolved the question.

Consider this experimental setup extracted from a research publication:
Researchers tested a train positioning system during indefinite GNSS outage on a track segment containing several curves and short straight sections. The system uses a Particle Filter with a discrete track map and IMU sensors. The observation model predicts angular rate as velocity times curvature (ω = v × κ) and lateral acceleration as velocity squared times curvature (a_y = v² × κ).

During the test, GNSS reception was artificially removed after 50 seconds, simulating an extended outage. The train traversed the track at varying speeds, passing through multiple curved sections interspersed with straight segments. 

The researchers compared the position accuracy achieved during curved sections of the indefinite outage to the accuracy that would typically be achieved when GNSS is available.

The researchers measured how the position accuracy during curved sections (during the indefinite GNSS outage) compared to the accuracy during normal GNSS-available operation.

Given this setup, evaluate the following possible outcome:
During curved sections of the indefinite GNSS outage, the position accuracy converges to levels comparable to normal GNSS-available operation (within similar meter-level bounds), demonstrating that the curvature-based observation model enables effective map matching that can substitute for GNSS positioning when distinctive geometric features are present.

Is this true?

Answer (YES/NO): YES